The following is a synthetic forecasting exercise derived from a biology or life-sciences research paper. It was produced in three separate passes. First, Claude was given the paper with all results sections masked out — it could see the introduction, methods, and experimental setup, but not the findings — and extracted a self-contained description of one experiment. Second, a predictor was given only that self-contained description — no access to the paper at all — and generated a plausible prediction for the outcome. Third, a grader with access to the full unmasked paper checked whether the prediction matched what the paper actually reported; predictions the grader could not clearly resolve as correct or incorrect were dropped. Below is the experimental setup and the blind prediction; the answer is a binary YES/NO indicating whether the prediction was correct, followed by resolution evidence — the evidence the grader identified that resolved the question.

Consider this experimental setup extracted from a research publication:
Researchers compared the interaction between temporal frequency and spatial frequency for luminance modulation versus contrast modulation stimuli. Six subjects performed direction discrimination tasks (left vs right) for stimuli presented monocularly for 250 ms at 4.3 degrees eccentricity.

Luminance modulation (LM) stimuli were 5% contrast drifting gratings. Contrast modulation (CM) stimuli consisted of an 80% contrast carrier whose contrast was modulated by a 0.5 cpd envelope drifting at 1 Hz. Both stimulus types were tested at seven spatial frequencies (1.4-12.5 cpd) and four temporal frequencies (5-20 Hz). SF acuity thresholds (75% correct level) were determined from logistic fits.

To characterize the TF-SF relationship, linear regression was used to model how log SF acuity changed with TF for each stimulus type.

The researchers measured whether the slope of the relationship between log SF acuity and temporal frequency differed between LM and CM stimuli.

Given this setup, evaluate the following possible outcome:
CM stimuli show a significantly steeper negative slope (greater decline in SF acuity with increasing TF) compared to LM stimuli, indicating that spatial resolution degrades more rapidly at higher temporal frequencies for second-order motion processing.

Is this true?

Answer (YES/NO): NO